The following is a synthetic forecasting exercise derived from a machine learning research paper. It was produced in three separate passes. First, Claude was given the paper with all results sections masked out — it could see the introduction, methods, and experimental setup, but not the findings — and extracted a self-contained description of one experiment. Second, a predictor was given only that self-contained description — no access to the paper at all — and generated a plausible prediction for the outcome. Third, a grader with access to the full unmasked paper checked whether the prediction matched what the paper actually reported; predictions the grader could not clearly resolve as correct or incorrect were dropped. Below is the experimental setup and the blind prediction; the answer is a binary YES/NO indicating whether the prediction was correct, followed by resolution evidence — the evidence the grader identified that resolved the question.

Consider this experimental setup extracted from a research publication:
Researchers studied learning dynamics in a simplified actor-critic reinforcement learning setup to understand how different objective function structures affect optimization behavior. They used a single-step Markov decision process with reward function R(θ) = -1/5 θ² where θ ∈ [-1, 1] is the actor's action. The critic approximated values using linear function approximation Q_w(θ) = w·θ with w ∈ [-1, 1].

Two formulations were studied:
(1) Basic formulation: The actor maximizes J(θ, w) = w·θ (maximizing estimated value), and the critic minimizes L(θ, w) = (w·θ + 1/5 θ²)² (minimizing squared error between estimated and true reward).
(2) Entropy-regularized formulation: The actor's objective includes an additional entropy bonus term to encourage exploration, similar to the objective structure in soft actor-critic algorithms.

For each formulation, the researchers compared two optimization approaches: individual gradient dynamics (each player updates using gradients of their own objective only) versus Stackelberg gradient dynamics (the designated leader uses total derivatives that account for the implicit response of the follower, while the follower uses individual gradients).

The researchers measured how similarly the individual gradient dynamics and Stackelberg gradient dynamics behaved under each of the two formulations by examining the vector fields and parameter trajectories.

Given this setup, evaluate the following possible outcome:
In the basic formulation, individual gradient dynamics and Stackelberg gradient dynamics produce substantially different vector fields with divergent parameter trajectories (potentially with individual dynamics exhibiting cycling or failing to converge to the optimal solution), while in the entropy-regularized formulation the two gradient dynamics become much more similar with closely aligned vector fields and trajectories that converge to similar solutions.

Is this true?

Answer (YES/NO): YES